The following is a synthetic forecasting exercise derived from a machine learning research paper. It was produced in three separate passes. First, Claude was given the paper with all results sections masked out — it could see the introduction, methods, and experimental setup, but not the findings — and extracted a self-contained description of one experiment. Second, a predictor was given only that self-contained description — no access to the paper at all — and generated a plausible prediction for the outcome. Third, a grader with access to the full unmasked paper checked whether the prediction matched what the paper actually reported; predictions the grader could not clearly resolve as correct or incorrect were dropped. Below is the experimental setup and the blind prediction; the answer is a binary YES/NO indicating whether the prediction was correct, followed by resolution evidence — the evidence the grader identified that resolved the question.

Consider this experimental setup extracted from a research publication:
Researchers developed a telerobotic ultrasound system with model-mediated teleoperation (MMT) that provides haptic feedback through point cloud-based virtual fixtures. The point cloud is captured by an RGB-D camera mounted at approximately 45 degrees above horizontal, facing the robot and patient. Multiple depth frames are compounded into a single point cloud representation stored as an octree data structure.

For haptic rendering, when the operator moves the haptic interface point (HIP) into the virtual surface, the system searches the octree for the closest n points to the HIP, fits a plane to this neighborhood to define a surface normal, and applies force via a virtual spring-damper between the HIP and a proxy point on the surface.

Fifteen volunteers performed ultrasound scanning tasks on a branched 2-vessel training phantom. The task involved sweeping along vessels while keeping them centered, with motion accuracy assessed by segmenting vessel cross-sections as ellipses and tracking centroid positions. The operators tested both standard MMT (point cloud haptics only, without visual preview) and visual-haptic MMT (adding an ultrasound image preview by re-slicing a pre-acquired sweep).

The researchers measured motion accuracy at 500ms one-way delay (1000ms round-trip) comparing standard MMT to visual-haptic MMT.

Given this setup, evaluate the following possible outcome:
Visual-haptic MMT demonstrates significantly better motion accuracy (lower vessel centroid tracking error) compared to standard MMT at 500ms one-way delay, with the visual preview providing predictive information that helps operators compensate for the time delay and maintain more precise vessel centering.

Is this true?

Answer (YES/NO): YES